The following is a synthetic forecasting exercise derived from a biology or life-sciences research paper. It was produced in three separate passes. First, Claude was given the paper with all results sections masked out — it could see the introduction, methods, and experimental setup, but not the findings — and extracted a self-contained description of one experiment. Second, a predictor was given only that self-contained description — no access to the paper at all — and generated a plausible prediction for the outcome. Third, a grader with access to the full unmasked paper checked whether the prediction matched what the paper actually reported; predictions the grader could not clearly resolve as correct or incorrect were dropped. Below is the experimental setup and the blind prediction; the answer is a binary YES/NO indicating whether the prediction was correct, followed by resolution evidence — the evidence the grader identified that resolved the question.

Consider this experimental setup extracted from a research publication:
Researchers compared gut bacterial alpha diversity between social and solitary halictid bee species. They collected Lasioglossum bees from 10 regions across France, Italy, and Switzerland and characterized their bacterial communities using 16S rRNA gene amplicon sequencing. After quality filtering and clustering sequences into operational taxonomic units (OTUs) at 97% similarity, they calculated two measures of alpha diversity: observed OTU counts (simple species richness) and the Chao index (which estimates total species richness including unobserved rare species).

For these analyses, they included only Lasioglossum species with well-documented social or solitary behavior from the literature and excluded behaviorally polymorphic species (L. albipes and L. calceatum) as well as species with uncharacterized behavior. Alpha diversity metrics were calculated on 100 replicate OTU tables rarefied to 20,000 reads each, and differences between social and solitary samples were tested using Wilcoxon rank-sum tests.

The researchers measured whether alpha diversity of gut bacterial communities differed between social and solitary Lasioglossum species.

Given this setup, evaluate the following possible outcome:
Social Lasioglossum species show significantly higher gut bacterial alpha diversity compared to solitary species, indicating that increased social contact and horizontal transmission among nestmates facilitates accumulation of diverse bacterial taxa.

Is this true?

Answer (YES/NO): NO